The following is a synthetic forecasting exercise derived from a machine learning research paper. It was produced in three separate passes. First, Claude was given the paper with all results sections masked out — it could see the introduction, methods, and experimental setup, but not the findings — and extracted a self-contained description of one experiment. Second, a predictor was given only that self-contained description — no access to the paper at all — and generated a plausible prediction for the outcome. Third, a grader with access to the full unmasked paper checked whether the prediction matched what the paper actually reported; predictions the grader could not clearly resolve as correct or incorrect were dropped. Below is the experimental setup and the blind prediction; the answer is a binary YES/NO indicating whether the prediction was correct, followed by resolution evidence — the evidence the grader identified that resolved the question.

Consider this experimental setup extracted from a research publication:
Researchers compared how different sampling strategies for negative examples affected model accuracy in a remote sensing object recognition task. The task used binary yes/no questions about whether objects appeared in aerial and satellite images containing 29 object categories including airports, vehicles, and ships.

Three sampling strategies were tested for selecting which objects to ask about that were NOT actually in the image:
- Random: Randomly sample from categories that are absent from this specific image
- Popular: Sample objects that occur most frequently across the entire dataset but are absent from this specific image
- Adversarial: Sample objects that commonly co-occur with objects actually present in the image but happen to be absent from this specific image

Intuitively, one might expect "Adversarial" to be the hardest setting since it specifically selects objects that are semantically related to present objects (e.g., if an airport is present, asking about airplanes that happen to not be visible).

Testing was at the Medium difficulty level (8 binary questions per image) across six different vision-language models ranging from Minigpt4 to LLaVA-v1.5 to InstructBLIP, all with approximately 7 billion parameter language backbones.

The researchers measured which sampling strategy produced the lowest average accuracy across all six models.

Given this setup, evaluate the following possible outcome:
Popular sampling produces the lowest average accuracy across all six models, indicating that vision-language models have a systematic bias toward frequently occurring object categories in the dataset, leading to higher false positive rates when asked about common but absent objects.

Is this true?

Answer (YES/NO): NO